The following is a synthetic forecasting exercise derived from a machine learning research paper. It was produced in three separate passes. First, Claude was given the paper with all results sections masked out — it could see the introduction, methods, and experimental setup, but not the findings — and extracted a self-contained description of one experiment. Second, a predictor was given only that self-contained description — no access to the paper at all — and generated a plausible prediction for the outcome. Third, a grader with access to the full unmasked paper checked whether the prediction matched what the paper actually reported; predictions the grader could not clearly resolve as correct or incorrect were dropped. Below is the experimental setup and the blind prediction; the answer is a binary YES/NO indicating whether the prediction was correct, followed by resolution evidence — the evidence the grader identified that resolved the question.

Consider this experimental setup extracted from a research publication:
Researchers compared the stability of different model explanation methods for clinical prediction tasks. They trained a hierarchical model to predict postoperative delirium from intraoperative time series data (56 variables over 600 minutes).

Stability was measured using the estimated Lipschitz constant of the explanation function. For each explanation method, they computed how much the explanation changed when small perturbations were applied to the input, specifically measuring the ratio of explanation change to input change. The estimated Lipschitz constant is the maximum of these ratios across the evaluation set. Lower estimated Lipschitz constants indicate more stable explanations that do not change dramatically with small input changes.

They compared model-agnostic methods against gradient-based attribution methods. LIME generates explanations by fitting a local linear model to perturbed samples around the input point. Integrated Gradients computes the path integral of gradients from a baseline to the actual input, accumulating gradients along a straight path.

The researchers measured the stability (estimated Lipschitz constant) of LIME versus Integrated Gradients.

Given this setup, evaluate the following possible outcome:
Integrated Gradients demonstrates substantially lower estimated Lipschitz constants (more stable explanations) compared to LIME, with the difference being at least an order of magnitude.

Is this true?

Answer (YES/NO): NO